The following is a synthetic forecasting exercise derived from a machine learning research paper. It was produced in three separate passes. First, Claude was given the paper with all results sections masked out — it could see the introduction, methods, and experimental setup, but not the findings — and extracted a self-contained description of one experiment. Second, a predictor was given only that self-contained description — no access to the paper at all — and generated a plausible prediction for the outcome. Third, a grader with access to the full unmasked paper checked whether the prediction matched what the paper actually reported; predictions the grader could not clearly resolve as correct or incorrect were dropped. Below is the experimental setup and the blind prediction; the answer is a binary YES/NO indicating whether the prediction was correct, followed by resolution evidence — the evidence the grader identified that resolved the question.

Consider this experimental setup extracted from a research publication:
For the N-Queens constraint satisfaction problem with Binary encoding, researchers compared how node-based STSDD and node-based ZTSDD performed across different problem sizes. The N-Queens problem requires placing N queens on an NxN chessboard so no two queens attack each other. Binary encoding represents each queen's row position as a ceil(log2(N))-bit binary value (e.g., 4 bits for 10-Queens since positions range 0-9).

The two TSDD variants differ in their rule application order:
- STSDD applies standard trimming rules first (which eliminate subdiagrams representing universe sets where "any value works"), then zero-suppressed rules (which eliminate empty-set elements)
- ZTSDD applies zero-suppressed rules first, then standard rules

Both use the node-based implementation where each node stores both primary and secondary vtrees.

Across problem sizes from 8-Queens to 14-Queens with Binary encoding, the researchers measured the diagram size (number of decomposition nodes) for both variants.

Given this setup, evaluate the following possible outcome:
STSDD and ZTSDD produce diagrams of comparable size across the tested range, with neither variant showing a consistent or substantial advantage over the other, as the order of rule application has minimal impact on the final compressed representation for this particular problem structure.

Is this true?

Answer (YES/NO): NO